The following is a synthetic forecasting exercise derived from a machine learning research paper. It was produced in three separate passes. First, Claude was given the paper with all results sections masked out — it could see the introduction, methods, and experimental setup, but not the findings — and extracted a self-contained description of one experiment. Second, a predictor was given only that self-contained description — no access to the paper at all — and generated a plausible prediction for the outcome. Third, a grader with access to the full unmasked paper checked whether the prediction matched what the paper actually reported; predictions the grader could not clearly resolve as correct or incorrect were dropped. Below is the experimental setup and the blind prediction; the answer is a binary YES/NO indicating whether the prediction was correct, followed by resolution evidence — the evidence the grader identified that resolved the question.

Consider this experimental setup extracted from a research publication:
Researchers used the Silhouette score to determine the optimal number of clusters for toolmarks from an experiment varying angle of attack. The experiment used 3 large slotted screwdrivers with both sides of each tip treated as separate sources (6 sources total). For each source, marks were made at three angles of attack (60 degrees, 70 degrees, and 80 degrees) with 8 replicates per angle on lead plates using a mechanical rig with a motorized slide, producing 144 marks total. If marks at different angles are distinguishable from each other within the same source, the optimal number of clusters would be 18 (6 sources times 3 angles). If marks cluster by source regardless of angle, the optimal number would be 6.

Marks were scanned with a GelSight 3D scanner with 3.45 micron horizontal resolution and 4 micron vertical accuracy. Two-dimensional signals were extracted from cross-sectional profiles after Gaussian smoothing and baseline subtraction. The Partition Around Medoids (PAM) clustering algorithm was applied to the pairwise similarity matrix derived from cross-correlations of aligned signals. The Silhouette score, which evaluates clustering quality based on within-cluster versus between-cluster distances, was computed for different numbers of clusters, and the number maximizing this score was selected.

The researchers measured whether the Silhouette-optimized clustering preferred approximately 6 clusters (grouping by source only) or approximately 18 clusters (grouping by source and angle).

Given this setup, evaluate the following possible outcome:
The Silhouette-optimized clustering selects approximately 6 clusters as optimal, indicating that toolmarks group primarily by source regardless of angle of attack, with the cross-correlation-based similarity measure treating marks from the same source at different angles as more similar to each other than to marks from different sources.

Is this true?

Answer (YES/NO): YES